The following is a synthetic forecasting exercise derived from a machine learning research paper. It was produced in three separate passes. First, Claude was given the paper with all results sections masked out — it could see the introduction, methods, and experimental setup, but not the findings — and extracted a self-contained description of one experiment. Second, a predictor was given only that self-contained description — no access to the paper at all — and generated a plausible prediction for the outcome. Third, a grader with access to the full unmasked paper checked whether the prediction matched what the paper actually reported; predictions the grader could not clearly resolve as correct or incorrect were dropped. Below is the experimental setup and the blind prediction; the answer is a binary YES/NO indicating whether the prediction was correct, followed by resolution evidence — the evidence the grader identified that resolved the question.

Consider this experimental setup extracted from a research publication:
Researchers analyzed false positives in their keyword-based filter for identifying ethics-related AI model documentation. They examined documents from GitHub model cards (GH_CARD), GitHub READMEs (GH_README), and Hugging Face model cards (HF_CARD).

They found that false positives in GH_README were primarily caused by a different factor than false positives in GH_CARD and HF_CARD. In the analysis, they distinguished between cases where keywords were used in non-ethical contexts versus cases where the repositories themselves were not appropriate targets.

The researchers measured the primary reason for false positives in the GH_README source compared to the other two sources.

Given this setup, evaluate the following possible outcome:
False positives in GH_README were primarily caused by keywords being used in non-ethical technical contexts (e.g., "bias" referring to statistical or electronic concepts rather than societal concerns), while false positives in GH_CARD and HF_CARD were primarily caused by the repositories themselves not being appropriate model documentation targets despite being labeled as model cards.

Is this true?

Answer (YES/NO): NO